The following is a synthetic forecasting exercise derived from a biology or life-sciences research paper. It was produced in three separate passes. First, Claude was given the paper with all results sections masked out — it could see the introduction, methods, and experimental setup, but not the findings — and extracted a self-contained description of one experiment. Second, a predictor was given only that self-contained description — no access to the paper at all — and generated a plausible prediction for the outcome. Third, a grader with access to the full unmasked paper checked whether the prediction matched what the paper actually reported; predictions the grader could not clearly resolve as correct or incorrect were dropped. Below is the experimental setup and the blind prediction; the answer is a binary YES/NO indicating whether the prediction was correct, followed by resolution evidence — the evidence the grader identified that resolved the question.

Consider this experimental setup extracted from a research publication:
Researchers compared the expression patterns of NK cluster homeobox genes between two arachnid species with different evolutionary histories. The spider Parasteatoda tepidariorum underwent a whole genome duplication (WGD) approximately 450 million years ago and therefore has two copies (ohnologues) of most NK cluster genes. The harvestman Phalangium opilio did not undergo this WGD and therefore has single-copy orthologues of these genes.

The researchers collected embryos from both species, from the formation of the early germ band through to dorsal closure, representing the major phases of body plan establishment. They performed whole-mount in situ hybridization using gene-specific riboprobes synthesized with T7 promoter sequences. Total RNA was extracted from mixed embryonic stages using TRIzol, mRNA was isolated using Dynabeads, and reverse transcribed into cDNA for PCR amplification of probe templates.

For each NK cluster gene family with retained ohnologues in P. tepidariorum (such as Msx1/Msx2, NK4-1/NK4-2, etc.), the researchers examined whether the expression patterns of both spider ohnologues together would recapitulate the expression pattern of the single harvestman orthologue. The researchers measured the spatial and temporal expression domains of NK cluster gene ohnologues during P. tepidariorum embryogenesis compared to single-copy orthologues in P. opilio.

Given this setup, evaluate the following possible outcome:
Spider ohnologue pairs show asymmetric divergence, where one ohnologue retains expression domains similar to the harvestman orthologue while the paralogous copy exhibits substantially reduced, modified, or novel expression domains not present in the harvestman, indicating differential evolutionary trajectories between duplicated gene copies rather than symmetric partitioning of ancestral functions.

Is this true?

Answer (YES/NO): NO